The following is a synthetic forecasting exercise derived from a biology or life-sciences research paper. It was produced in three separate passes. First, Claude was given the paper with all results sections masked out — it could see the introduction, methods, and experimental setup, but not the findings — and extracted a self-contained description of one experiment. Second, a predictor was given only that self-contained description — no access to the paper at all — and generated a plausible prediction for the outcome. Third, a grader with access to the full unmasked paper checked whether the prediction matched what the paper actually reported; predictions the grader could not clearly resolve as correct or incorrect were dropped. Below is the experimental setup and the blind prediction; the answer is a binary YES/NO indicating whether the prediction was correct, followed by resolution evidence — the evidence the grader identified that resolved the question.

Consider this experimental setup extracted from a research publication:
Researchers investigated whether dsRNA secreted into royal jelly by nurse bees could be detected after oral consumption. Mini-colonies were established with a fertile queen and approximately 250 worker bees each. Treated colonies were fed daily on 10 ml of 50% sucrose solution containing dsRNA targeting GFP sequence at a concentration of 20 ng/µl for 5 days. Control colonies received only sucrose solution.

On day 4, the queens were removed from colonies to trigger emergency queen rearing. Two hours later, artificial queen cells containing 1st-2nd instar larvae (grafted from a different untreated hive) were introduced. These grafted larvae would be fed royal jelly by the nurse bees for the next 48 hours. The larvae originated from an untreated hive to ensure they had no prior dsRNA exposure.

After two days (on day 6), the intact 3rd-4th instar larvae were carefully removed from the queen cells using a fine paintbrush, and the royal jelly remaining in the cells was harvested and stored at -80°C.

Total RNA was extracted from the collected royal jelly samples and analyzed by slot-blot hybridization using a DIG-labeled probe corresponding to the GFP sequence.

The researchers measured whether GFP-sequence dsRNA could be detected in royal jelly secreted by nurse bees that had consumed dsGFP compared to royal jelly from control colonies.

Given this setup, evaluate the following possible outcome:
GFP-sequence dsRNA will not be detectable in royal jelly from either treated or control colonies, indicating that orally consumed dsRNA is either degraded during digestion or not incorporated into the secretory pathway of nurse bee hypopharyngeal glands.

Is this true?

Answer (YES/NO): NO